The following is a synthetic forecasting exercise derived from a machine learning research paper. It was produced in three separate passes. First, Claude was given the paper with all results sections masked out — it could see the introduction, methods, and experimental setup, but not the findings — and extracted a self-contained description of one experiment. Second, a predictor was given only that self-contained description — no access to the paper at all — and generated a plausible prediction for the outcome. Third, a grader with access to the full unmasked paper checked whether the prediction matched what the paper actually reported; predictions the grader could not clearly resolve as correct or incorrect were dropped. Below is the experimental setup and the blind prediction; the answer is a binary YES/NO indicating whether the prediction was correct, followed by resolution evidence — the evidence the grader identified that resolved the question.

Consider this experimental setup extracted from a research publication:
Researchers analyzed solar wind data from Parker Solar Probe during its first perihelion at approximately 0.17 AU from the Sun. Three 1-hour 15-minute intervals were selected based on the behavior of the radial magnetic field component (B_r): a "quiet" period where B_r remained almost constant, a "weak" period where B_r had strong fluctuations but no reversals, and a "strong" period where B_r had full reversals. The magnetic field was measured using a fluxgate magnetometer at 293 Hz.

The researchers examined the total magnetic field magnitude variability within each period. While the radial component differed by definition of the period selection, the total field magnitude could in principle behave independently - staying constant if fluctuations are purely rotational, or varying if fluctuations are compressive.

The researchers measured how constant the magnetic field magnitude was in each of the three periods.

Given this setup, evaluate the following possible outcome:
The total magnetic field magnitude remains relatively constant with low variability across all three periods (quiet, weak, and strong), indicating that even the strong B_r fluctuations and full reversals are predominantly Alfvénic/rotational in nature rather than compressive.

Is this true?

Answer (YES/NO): NO